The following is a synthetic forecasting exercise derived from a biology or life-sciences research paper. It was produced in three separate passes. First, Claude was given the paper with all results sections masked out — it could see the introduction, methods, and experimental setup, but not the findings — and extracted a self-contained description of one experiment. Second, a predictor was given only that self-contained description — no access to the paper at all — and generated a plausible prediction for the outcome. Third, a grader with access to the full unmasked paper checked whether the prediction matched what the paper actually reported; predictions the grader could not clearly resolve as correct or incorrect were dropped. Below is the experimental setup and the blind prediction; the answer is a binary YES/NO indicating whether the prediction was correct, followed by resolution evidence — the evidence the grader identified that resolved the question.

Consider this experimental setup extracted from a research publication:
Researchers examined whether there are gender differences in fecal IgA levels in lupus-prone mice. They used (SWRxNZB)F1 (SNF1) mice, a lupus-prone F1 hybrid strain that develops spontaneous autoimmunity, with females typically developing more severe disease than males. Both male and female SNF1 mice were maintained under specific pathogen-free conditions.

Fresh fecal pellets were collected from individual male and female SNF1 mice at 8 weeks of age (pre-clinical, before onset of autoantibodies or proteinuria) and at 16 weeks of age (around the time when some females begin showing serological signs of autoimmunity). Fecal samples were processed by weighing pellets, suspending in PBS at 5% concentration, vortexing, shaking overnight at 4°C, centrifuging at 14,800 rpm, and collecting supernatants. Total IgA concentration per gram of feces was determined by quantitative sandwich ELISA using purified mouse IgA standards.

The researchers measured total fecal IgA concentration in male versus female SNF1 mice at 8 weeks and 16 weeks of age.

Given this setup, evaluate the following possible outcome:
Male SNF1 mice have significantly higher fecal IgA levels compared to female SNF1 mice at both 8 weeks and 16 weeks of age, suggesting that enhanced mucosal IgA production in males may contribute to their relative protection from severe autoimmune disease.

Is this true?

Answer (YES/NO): NO